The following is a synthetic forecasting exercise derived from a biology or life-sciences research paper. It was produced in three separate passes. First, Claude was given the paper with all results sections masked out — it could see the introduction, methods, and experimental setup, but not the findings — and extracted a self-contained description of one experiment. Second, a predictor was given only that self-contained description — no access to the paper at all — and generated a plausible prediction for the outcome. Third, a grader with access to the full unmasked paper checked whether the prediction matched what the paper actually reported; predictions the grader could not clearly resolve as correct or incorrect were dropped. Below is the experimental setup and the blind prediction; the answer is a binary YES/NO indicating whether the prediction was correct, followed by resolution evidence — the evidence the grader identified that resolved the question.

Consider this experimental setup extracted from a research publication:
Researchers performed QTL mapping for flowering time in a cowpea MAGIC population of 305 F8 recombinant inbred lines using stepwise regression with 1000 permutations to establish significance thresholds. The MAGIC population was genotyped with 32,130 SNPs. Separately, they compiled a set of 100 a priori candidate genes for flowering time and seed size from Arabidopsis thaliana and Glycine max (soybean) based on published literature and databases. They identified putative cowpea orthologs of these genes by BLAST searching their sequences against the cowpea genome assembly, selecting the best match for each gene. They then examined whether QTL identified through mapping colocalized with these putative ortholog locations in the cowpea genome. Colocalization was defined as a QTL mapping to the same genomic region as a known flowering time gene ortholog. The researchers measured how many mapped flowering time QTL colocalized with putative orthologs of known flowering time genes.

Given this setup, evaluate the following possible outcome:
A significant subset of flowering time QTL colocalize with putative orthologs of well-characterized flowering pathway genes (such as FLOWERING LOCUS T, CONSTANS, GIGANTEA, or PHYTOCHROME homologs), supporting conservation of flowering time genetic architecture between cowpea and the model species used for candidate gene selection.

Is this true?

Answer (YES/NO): YES